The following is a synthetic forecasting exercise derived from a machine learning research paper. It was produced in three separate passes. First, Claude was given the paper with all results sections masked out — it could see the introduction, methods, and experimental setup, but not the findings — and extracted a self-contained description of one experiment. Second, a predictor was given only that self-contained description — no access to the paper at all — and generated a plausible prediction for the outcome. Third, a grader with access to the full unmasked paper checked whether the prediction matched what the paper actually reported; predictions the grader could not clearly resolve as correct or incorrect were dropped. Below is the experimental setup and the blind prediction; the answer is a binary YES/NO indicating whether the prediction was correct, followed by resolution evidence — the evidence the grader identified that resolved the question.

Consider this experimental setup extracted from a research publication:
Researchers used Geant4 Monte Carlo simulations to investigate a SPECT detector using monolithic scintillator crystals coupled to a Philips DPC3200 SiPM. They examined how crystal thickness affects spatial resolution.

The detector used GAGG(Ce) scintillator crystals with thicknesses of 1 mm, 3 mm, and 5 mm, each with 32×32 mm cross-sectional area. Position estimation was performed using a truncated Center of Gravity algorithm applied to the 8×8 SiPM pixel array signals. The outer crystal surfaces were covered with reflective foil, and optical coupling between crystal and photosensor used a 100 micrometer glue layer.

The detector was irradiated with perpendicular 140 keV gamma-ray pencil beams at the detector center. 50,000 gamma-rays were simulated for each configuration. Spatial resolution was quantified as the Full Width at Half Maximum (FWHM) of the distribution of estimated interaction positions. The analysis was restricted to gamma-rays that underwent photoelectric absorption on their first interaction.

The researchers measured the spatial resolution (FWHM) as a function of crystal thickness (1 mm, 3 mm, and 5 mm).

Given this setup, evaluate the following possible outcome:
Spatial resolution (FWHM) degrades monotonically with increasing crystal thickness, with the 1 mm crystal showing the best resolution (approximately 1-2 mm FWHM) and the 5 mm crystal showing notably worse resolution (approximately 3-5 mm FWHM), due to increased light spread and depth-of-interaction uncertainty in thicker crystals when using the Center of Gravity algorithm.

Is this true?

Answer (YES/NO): NO